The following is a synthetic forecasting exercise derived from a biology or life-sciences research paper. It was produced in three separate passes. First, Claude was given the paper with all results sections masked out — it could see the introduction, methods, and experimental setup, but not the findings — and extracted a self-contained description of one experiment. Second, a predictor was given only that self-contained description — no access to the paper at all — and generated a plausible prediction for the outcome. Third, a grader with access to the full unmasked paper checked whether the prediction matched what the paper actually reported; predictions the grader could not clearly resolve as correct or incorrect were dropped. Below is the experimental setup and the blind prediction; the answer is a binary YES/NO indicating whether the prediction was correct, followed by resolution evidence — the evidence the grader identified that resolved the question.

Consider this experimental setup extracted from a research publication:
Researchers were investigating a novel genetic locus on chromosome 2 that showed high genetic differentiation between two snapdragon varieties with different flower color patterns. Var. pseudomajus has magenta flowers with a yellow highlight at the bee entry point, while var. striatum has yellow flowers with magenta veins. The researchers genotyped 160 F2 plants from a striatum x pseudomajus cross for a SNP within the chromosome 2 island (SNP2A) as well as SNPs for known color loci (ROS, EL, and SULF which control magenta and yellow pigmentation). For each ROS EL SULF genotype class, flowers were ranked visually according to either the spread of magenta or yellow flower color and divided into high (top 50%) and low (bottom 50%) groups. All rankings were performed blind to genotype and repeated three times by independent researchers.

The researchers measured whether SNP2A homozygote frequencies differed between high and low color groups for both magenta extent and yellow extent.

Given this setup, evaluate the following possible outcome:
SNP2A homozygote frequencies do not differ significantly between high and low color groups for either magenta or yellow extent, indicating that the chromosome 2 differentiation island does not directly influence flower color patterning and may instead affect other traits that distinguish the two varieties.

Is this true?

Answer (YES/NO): NO